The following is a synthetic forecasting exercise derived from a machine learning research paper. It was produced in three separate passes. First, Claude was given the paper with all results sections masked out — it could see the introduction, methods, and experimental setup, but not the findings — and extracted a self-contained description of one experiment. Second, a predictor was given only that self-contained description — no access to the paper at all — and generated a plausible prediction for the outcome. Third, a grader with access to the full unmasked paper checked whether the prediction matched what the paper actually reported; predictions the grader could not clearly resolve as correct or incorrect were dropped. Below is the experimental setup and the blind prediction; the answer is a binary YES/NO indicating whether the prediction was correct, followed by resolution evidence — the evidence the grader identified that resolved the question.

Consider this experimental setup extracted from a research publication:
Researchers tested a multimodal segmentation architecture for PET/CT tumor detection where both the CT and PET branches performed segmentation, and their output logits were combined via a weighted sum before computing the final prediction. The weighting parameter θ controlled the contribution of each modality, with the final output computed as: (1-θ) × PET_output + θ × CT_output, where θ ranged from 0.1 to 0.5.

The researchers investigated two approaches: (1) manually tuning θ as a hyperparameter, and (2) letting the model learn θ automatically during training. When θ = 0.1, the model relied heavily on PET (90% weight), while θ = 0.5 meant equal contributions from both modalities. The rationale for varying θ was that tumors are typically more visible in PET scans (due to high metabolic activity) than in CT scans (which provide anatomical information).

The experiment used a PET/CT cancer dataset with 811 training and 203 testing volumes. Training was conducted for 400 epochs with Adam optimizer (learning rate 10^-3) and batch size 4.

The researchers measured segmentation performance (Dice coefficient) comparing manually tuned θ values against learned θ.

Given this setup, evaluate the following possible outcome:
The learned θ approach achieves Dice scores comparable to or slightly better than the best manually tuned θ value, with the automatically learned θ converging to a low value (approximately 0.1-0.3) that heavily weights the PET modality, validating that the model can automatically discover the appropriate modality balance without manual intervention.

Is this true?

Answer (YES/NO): NO